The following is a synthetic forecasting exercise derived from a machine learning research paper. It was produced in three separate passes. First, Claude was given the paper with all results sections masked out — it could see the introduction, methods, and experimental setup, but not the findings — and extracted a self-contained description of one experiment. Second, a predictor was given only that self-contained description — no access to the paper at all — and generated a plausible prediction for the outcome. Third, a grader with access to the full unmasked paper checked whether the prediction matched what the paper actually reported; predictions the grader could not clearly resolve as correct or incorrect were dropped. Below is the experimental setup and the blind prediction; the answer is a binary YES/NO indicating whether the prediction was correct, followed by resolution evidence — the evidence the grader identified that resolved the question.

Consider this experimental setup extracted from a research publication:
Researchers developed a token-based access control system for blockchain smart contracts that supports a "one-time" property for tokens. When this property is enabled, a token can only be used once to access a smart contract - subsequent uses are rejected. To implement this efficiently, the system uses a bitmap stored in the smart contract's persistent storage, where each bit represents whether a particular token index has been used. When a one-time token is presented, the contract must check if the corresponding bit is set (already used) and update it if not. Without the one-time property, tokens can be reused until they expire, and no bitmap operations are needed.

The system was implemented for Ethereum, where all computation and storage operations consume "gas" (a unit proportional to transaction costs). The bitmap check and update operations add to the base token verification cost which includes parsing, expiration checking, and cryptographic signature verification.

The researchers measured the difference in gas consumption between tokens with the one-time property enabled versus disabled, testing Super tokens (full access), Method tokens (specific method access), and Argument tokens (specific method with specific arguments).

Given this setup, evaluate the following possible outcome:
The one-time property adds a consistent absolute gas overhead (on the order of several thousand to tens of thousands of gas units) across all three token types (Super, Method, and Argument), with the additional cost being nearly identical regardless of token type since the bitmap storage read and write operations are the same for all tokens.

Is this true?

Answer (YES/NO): YES